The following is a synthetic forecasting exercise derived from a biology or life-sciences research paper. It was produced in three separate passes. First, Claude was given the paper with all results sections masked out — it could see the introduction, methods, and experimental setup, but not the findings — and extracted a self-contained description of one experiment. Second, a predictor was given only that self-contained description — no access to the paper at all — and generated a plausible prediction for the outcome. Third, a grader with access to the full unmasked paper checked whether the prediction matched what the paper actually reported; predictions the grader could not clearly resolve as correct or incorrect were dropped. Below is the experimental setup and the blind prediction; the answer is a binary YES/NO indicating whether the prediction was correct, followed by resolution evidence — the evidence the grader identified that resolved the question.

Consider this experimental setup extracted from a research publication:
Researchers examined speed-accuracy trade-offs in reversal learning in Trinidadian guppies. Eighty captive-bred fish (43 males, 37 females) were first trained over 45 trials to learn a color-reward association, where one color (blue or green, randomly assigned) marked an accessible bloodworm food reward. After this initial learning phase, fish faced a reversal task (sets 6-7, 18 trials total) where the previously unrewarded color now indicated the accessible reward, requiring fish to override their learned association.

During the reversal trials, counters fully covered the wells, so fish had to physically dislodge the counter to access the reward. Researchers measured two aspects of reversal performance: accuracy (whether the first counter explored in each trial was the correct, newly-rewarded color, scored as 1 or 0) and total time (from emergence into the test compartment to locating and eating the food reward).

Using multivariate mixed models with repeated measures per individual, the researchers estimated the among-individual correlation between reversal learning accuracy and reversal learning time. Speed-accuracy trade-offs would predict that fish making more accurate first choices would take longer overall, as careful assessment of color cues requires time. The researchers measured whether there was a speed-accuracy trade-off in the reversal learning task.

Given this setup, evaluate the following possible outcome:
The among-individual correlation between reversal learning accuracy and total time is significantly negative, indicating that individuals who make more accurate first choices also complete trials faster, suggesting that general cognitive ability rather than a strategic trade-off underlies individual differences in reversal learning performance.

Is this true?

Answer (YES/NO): NO